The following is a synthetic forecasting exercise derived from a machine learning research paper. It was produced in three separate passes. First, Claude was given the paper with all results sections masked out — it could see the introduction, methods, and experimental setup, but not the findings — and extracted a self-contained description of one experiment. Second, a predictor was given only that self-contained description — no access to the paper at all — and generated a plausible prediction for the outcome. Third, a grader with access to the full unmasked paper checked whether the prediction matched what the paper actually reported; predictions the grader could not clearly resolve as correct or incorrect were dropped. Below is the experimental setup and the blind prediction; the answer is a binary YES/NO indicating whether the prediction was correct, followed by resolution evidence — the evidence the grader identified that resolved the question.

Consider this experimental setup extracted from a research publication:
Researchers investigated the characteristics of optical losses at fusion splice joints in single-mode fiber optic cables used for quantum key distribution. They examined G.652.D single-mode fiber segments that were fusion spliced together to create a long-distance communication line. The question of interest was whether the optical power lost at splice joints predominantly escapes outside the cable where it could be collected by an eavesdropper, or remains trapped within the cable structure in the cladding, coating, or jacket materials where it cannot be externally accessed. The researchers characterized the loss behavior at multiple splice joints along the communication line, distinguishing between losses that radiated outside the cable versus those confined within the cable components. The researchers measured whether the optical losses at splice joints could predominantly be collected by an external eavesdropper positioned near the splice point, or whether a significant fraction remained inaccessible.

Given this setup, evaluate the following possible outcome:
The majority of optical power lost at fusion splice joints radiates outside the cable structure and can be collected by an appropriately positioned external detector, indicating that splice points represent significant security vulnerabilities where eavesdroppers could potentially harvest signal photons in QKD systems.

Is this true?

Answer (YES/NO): NO